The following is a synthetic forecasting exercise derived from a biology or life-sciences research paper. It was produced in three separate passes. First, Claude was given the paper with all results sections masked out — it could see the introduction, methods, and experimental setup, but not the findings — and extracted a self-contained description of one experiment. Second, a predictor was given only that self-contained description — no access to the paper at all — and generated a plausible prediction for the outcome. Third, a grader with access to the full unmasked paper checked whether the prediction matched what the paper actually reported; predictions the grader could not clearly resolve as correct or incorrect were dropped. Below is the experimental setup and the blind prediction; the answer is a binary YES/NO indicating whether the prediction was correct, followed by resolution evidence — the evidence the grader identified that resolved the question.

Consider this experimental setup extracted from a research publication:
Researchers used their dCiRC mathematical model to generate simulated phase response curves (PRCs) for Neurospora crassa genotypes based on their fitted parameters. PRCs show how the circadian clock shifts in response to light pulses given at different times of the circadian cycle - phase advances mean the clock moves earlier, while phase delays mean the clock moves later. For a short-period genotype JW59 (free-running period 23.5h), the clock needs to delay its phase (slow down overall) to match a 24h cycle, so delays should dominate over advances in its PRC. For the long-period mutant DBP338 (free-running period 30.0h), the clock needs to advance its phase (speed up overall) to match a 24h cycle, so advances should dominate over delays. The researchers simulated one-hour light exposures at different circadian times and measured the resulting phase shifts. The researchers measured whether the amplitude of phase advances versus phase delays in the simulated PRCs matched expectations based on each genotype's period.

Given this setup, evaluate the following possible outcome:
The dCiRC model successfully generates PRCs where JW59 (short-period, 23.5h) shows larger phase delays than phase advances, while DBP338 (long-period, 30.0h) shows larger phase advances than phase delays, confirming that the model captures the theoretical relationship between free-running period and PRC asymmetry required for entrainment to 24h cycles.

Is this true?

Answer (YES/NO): YES